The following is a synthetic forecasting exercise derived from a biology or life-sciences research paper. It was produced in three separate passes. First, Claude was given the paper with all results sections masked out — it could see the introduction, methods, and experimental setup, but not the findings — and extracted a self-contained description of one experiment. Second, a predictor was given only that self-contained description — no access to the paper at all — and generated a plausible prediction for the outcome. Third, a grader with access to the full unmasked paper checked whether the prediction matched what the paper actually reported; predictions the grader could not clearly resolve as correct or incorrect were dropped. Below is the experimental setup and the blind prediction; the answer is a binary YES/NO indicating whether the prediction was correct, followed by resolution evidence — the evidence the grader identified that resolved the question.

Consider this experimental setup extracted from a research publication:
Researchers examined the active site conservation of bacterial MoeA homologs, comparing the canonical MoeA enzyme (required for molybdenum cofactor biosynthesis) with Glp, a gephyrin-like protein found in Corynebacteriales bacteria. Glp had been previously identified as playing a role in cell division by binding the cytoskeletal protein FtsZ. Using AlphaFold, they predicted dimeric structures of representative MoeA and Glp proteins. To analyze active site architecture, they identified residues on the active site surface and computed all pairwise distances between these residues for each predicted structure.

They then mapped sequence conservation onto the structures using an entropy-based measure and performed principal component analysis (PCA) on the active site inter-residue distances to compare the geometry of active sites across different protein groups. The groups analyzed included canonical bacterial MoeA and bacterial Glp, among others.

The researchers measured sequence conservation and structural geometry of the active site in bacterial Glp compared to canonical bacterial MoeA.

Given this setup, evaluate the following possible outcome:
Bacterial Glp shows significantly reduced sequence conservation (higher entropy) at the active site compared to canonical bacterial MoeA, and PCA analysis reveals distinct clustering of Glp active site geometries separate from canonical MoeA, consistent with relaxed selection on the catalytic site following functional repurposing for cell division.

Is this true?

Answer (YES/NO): YES